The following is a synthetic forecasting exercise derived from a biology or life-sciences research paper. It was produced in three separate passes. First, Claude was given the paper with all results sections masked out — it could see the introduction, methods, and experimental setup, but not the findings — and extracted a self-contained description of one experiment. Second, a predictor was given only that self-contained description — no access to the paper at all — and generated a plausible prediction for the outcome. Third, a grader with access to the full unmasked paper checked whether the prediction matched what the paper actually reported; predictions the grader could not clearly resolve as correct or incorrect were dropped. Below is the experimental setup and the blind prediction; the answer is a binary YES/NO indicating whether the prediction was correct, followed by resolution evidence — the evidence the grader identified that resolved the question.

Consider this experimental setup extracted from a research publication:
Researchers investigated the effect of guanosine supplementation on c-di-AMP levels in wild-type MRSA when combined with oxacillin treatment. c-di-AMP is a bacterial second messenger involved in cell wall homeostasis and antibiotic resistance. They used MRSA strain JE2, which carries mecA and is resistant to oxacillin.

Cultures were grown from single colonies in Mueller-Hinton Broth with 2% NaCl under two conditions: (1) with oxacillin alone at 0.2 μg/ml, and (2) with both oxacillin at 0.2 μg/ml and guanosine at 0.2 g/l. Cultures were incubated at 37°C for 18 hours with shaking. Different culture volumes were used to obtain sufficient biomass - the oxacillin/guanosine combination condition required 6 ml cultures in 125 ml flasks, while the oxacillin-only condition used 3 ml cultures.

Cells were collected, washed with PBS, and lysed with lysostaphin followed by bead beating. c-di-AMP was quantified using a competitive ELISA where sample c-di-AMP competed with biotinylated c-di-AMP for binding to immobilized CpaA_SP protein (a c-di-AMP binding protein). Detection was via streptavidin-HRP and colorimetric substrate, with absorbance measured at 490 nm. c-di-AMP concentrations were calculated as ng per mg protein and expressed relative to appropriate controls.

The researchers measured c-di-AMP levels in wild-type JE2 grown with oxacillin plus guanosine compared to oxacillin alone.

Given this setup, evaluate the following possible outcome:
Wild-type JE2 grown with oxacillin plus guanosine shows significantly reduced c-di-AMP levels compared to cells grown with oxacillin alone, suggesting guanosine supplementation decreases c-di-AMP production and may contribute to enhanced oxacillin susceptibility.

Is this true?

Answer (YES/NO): YES